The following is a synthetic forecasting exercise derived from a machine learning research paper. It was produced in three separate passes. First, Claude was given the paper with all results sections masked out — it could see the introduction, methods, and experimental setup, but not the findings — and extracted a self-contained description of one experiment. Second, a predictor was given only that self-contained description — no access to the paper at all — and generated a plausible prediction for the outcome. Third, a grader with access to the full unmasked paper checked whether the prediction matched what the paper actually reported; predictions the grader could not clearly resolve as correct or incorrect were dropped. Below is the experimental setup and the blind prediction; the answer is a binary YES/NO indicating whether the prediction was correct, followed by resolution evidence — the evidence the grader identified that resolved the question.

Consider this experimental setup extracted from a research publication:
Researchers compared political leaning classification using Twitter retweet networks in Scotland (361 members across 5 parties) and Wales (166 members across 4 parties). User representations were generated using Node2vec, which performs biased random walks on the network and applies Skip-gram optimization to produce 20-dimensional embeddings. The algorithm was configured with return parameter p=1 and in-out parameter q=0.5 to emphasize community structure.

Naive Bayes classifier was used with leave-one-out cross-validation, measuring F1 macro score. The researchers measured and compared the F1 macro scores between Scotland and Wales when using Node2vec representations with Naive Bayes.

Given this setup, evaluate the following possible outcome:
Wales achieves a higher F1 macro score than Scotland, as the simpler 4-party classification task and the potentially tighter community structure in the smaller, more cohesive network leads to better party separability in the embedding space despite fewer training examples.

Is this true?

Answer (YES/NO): NO